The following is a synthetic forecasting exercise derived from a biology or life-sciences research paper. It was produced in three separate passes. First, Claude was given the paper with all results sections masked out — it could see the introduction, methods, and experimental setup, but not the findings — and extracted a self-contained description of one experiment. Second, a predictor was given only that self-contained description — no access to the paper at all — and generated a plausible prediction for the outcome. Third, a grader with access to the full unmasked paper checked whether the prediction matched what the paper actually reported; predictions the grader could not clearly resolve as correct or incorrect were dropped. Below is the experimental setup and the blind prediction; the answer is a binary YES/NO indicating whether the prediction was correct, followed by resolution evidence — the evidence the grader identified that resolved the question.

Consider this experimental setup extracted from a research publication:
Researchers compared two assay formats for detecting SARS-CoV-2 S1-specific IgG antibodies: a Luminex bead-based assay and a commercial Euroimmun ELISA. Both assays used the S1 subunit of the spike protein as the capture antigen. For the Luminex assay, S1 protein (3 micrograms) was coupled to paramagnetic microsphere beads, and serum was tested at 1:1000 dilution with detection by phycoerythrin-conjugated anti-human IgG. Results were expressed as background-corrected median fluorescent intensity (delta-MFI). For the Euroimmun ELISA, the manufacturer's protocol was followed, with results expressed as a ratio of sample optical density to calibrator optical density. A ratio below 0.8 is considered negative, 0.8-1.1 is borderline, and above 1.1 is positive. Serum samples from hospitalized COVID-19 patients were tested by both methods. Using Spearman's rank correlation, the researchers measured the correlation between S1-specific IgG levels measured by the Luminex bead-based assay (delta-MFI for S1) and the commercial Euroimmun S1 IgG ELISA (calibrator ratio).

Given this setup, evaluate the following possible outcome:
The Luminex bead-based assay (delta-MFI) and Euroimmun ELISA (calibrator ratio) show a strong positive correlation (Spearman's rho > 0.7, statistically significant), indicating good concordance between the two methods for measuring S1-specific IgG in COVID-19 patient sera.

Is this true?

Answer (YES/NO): YES